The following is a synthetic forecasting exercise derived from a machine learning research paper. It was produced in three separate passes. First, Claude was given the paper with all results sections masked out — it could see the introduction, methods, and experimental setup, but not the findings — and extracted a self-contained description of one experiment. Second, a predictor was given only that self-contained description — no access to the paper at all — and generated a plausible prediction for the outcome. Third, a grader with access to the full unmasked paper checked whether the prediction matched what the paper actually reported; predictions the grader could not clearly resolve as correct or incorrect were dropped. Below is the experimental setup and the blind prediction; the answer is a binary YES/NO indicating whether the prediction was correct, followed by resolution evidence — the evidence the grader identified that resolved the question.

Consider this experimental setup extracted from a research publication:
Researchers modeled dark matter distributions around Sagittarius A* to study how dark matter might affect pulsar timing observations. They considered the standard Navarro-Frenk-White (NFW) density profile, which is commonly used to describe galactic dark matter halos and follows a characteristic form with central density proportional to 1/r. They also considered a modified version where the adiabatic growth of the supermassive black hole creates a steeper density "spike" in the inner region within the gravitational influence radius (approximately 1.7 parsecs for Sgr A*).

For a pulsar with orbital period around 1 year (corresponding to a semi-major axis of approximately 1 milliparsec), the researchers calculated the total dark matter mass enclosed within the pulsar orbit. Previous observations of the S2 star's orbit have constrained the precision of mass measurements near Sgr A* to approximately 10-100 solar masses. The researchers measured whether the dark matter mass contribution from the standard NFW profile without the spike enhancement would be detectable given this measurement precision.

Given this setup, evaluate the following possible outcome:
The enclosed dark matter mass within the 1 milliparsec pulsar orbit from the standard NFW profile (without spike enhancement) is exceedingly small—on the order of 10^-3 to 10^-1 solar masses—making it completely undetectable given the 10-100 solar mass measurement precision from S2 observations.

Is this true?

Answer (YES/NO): YES